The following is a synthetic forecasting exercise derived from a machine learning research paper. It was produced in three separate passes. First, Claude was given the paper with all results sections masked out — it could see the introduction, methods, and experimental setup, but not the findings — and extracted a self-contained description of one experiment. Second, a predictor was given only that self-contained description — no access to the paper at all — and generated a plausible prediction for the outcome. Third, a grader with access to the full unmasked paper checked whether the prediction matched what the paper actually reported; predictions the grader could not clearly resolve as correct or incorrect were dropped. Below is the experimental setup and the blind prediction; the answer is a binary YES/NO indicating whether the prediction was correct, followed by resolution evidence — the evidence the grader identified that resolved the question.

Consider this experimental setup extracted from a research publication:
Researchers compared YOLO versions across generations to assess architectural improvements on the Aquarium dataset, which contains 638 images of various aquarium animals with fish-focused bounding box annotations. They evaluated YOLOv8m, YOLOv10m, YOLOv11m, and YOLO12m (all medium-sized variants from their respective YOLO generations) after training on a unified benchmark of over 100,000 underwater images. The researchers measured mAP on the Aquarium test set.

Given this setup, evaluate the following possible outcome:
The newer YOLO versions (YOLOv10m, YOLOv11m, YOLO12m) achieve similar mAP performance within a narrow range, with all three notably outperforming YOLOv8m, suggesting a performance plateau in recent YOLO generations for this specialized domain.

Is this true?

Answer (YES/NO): NO